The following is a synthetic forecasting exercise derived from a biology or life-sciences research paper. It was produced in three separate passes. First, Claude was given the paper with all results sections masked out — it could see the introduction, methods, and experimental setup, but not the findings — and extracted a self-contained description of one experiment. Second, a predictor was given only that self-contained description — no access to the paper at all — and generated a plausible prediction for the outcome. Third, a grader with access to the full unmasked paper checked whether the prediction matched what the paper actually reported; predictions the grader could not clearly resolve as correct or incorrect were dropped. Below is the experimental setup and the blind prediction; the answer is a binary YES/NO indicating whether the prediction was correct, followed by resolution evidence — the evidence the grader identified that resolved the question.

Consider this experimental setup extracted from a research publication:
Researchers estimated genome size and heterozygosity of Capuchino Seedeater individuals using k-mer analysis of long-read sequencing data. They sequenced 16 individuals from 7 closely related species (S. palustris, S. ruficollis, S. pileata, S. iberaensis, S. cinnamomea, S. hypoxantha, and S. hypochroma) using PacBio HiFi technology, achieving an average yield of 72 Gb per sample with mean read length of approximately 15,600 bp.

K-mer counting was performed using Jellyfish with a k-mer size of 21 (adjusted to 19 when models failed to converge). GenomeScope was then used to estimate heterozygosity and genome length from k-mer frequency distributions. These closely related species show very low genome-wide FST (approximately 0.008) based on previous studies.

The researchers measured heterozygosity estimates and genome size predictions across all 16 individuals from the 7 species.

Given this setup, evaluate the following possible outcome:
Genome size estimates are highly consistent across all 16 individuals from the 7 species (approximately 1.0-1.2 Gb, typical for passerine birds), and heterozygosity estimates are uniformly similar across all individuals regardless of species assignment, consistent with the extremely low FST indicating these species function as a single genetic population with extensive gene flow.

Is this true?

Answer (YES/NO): YES